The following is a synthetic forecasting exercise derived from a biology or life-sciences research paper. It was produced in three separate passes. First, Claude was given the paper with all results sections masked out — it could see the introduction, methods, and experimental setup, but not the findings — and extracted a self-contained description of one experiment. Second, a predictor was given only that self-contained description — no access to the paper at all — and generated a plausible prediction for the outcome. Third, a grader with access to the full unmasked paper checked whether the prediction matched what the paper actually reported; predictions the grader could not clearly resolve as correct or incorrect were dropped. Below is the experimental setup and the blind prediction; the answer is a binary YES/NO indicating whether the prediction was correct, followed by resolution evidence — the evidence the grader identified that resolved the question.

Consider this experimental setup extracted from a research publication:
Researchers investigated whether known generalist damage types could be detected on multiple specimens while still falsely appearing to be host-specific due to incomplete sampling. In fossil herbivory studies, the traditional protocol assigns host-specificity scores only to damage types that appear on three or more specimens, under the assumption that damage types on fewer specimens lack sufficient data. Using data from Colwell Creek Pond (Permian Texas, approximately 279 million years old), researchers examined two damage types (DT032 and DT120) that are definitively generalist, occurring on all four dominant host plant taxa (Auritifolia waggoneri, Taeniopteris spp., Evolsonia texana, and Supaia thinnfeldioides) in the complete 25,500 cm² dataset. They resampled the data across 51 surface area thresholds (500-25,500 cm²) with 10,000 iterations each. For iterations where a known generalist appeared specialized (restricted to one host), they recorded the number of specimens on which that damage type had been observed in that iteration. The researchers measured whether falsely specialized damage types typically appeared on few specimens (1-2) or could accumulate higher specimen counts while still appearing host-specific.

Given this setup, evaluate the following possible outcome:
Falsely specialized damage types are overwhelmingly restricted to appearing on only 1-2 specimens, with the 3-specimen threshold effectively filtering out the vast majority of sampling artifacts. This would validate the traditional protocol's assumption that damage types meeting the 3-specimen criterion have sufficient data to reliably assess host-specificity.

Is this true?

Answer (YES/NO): NO